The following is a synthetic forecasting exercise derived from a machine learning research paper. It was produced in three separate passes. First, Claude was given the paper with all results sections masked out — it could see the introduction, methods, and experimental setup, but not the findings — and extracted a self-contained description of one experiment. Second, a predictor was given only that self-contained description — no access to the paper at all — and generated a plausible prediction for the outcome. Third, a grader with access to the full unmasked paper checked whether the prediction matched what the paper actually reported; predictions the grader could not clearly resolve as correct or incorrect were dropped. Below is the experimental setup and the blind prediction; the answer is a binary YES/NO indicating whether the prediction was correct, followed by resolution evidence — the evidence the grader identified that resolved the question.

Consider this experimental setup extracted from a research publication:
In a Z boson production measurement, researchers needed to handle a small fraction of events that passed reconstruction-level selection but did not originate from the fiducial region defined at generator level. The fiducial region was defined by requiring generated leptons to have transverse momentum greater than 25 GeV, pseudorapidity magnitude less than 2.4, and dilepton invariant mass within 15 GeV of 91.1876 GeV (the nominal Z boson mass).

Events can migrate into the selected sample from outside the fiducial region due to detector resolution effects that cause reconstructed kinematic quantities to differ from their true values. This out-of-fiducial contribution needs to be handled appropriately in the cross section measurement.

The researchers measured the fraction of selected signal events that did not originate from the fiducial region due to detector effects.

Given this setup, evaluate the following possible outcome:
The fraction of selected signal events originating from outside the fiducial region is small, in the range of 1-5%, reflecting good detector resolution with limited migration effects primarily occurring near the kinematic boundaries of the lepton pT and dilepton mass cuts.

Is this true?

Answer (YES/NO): YES